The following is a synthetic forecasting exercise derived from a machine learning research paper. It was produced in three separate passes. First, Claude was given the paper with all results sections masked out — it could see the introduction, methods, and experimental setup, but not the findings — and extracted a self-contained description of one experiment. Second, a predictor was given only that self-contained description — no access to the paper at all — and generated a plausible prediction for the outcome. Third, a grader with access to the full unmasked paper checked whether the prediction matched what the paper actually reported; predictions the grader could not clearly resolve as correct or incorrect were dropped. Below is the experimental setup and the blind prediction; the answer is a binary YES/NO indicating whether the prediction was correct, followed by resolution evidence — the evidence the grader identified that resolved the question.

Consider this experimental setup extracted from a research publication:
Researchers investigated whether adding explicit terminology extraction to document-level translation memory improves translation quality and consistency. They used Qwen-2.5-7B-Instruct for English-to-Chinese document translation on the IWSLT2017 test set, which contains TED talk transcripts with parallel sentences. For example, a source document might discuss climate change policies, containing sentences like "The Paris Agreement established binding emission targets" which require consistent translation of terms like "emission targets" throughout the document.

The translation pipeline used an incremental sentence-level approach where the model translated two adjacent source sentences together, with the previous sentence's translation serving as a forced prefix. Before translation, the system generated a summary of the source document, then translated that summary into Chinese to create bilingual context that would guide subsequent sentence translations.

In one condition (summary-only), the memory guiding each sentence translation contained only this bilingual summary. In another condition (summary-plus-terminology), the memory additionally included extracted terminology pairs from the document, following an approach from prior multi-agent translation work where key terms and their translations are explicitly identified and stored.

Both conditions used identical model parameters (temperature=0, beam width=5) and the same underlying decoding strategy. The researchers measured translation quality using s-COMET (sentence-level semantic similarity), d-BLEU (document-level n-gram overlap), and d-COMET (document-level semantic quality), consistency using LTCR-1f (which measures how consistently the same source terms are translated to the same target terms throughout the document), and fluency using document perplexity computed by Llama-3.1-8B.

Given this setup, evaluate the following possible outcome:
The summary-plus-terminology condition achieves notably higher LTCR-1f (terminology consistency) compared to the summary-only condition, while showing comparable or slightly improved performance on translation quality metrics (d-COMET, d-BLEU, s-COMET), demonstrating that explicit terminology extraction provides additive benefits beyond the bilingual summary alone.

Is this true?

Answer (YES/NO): NO